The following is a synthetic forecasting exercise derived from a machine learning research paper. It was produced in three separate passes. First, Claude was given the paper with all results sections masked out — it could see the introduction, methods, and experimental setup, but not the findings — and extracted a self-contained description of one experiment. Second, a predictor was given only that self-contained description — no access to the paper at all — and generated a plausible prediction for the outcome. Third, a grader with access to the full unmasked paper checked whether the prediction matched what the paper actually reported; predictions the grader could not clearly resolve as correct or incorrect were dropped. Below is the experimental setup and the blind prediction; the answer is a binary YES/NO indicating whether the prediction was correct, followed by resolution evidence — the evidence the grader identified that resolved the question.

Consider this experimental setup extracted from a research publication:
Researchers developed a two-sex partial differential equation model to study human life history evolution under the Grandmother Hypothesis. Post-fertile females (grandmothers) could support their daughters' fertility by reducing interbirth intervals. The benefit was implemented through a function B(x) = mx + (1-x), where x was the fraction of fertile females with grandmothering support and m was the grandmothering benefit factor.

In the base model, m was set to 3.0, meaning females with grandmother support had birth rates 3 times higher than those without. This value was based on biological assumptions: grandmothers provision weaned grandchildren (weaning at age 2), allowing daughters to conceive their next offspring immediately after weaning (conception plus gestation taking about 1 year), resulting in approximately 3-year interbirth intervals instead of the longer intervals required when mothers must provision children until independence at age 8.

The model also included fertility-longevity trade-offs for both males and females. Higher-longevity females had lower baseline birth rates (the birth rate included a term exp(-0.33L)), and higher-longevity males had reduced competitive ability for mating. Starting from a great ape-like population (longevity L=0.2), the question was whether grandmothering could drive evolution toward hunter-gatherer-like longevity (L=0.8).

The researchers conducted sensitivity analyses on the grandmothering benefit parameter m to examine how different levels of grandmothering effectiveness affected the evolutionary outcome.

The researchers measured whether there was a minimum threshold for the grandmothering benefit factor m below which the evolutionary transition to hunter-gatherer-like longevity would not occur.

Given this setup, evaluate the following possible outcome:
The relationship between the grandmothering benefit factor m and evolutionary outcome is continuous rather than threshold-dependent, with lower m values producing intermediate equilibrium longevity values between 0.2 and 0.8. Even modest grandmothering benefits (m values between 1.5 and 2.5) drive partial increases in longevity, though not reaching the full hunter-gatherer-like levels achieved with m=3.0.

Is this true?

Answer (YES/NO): NO